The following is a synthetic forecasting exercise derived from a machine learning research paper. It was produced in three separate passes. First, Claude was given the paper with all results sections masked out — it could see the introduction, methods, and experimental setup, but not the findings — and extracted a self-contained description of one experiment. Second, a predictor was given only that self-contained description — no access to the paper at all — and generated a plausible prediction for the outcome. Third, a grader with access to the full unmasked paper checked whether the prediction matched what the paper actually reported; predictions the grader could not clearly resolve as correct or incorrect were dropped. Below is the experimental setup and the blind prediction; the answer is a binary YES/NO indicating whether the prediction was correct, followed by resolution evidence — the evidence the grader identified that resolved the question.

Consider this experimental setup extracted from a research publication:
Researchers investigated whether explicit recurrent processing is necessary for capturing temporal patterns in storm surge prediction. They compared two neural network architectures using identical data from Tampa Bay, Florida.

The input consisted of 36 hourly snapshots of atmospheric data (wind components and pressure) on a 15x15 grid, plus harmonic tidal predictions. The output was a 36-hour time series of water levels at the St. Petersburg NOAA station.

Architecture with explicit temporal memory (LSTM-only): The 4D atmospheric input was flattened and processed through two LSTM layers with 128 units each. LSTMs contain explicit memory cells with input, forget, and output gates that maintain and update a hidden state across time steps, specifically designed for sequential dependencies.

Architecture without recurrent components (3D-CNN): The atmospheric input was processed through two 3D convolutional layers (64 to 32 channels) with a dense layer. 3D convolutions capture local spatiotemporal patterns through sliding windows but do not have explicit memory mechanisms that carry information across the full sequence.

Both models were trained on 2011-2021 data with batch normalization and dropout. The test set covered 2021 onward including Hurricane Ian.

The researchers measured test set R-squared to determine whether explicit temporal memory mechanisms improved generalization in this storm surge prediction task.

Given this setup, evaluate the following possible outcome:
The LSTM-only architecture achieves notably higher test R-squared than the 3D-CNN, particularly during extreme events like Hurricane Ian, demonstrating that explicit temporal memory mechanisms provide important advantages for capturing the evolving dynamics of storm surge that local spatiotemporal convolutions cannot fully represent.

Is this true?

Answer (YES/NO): NO